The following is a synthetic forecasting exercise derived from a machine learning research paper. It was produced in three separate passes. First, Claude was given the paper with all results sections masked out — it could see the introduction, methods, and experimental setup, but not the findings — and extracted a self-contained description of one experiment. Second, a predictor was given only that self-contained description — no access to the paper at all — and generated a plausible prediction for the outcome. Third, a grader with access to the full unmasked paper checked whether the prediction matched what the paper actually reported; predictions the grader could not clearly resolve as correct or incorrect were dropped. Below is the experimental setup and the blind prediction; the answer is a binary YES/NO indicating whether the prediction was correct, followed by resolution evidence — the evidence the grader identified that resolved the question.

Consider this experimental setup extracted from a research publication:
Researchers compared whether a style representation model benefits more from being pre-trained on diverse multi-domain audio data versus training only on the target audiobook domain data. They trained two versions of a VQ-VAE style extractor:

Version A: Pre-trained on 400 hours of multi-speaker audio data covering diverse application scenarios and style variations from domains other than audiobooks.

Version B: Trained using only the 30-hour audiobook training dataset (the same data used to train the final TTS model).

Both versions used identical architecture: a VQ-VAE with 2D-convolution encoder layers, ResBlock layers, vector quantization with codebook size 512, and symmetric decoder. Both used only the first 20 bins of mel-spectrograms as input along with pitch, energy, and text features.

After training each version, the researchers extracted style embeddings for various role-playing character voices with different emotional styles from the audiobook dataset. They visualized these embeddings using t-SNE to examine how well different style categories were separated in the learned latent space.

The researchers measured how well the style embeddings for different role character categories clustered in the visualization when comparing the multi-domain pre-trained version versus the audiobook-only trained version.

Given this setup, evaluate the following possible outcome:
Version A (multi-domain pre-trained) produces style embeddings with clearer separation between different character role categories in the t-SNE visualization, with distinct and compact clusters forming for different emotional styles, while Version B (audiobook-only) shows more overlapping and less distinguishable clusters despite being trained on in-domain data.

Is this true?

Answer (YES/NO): YES